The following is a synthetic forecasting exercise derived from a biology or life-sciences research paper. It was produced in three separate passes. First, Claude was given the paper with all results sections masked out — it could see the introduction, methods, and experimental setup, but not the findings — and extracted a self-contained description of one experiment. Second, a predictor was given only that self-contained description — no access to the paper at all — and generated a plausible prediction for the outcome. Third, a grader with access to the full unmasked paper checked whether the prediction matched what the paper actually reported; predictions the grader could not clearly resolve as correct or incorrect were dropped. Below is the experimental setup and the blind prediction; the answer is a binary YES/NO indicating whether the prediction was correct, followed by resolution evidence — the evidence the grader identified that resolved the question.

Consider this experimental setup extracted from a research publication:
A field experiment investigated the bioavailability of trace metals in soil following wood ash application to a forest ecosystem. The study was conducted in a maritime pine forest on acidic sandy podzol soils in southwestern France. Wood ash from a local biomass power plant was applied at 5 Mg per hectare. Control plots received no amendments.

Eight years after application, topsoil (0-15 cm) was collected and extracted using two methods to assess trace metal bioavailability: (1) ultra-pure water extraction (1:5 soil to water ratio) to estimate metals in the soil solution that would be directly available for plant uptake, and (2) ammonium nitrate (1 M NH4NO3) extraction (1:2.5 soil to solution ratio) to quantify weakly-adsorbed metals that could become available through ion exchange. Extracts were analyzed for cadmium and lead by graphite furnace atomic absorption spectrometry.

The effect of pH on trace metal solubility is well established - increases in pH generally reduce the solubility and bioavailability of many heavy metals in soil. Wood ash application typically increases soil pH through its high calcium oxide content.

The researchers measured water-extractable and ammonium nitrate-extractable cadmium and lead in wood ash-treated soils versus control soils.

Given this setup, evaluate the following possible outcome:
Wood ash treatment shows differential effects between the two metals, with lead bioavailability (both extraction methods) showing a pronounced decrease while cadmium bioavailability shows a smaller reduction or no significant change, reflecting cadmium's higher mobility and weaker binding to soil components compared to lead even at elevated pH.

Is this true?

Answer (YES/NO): NO